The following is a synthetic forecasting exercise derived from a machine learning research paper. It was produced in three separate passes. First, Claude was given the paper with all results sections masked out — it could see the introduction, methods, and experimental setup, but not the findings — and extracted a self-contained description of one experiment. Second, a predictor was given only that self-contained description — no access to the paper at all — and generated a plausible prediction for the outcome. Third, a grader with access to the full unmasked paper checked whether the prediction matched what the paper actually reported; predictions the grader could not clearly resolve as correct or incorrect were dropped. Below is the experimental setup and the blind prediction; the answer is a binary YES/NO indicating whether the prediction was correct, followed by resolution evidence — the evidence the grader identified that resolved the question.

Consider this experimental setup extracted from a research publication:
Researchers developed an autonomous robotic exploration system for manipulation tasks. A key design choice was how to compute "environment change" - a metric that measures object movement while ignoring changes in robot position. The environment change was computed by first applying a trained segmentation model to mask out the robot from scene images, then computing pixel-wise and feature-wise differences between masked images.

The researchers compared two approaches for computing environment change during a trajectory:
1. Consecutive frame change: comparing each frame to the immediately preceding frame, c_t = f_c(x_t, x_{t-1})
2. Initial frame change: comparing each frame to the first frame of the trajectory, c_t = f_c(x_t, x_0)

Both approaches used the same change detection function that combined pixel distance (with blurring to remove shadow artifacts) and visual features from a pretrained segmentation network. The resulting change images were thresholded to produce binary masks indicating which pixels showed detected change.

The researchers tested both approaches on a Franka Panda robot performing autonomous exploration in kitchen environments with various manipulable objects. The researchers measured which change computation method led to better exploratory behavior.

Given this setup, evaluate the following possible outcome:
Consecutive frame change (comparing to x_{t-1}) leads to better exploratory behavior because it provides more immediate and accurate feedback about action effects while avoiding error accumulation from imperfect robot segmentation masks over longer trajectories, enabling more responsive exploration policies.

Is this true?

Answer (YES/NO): NO